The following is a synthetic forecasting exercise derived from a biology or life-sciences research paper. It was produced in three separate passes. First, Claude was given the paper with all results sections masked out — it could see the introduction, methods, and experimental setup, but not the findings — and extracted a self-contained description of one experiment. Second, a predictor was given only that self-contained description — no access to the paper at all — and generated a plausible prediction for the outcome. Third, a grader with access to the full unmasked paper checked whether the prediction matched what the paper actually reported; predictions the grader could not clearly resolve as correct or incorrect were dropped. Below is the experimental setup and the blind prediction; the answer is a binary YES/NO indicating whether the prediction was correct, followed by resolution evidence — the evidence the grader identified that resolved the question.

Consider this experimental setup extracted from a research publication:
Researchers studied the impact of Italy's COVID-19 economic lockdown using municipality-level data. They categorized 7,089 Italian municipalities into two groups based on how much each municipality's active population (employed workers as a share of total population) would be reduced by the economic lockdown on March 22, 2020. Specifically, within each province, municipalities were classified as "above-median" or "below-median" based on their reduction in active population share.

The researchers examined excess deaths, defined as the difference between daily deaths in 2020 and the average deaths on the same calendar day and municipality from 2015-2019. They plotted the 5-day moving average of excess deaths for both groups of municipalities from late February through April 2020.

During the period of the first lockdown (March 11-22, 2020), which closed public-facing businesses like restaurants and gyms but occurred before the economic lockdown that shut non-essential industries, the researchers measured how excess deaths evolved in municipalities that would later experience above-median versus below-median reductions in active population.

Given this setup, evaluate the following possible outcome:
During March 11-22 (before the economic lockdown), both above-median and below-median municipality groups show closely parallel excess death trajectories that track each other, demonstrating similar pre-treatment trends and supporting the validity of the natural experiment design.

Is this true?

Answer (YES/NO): NO